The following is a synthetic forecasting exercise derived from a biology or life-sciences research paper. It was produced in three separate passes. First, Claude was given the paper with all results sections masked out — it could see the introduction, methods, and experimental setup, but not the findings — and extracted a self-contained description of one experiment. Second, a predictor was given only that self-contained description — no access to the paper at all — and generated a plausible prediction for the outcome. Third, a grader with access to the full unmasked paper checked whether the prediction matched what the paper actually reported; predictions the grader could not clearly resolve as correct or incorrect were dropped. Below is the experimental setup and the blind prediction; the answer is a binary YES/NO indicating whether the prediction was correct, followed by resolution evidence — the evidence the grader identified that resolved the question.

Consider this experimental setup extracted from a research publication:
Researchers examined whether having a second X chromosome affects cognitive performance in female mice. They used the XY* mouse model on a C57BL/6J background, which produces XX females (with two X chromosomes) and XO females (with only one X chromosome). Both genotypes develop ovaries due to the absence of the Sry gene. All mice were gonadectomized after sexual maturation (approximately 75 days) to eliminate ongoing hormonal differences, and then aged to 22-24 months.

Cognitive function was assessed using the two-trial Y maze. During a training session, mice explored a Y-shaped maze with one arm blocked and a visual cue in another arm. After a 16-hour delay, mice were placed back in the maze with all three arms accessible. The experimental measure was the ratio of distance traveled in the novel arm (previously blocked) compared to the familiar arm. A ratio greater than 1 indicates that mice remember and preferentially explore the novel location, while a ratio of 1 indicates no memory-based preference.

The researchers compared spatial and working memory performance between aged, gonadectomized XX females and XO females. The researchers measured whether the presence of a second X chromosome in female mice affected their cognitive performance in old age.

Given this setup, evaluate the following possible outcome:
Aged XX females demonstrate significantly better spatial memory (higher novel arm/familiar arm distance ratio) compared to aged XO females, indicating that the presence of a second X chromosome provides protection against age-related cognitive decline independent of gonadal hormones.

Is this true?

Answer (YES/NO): YES